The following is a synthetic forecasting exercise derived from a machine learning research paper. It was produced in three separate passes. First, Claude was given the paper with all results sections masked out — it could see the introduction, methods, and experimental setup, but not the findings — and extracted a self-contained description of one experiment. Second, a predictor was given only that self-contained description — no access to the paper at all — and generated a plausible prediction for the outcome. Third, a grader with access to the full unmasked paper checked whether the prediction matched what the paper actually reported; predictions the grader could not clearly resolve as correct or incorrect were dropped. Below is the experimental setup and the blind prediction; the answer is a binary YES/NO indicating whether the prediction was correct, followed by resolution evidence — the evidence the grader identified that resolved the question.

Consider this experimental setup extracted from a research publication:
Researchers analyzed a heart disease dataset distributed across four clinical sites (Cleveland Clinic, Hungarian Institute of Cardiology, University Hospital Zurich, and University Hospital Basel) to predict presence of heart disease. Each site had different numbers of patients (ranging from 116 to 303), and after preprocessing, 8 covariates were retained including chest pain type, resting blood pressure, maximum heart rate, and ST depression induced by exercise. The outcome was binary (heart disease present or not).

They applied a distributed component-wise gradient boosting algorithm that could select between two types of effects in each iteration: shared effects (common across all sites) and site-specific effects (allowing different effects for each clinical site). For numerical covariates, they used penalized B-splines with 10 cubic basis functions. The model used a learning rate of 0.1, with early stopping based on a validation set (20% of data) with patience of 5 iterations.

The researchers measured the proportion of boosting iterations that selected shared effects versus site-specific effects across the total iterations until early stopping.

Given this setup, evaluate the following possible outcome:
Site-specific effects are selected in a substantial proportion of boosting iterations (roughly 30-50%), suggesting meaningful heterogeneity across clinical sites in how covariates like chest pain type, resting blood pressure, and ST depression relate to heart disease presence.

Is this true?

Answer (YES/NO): NO